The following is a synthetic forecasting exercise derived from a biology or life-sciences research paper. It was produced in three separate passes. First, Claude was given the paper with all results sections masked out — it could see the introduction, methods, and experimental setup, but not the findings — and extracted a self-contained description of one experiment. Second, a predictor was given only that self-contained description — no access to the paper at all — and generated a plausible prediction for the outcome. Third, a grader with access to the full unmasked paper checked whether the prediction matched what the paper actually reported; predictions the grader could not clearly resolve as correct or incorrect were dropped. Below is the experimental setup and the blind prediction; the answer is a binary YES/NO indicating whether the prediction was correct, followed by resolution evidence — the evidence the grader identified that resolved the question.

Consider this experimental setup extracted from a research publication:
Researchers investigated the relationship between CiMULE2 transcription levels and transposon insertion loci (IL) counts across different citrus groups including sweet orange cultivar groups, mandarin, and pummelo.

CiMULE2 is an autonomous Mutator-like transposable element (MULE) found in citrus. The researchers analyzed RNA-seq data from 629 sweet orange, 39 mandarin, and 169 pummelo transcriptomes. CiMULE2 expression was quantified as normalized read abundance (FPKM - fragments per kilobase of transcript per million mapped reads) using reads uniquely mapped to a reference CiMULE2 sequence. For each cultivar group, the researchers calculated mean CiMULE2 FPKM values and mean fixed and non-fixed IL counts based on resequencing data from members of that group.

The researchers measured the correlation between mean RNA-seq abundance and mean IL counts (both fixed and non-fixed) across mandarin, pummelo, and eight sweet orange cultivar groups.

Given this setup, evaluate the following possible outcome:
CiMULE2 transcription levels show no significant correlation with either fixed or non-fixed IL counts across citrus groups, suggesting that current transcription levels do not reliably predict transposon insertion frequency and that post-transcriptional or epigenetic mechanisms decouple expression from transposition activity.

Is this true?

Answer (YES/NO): NO